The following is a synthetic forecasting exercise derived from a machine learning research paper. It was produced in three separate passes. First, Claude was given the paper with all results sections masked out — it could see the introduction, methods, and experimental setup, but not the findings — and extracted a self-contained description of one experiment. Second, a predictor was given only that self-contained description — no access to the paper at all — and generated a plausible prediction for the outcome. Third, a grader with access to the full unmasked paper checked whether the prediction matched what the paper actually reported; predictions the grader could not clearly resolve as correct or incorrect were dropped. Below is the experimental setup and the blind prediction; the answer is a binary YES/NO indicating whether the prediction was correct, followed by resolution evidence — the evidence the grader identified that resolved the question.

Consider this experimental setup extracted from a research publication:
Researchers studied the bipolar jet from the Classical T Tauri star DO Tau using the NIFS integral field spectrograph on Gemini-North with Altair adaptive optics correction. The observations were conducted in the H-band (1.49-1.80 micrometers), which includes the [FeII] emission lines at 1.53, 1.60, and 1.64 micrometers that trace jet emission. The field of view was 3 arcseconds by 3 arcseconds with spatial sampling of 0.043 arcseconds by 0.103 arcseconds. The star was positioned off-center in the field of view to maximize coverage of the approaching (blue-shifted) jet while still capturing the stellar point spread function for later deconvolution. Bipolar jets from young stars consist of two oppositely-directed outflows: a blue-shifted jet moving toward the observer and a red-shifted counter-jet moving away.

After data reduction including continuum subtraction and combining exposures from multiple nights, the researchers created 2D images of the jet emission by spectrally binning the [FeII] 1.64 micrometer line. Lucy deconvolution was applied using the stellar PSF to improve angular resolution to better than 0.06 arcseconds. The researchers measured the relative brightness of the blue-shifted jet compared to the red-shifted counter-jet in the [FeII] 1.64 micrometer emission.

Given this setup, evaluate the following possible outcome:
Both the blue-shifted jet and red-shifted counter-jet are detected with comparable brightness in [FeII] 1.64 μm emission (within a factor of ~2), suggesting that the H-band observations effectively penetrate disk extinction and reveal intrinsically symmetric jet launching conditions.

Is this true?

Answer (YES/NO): NO